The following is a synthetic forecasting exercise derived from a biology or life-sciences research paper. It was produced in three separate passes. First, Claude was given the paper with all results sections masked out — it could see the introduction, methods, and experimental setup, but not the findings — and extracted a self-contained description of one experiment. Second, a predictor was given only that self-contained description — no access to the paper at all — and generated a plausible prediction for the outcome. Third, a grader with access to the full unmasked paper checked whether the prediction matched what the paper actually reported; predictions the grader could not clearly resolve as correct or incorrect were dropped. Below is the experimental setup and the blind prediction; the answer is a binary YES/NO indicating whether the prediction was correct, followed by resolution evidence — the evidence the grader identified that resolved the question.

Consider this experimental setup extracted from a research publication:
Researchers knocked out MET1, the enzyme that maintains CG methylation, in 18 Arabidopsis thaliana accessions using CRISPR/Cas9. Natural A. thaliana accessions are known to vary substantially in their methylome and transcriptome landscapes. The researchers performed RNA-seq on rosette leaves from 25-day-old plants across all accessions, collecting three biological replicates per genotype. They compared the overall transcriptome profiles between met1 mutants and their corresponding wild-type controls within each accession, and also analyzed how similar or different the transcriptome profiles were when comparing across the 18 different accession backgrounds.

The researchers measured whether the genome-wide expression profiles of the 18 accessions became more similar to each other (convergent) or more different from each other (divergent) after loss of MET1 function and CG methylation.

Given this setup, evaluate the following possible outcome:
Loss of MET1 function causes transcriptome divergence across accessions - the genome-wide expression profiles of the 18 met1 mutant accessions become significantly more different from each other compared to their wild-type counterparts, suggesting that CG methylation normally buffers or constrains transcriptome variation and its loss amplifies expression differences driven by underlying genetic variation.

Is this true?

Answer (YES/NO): YES